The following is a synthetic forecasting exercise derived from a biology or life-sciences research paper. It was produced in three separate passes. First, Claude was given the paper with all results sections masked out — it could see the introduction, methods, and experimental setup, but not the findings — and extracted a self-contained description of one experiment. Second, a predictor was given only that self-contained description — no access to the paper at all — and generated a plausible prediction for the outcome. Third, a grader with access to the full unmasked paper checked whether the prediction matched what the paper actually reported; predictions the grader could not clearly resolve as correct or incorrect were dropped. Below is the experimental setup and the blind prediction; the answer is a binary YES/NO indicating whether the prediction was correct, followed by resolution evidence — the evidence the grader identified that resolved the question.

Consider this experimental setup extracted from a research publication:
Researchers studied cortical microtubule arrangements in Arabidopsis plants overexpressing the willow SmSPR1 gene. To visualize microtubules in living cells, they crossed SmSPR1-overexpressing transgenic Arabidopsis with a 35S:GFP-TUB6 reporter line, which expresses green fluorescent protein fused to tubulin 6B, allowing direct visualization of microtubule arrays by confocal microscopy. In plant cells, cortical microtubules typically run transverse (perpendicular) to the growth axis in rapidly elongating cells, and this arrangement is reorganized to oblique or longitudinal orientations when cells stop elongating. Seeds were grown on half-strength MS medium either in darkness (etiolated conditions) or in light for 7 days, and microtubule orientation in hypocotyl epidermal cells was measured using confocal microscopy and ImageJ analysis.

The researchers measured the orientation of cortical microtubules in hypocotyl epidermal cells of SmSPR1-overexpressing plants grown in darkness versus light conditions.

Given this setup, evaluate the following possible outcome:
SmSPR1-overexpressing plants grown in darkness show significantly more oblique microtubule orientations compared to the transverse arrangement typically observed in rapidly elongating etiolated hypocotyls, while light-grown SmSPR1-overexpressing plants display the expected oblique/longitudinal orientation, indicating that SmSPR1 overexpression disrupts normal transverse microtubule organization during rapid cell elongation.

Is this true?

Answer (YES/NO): YES